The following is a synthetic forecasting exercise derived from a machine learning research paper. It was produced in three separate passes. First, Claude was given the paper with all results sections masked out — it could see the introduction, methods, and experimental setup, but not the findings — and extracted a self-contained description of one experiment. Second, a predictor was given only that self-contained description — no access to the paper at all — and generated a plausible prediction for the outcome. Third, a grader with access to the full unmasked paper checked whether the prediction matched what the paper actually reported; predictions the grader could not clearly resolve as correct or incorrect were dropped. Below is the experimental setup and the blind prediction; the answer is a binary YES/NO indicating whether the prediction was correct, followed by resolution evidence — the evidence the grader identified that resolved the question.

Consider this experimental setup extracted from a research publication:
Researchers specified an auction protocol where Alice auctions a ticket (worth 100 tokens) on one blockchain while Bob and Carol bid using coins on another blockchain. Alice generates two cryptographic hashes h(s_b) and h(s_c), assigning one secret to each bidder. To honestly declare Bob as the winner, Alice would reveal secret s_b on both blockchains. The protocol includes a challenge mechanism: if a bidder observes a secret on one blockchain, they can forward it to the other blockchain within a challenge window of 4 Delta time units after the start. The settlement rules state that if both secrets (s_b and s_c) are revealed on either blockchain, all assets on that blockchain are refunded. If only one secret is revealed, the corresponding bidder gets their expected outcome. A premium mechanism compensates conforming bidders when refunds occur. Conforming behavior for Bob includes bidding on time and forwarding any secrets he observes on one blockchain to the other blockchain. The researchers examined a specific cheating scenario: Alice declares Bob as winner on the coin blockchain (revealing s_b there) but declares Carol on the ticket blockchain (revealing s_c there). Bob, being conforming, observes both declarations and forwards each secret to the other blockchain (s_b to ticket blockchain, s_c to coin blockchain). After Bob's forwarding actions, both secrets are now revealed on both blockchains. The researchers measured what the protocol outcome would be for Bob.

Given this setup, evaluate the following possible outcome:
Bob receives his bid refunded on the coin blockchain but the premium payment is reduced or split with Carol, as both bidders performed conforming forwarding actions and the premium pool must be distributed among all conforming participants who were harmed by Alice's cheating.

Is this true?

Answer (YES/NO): NO